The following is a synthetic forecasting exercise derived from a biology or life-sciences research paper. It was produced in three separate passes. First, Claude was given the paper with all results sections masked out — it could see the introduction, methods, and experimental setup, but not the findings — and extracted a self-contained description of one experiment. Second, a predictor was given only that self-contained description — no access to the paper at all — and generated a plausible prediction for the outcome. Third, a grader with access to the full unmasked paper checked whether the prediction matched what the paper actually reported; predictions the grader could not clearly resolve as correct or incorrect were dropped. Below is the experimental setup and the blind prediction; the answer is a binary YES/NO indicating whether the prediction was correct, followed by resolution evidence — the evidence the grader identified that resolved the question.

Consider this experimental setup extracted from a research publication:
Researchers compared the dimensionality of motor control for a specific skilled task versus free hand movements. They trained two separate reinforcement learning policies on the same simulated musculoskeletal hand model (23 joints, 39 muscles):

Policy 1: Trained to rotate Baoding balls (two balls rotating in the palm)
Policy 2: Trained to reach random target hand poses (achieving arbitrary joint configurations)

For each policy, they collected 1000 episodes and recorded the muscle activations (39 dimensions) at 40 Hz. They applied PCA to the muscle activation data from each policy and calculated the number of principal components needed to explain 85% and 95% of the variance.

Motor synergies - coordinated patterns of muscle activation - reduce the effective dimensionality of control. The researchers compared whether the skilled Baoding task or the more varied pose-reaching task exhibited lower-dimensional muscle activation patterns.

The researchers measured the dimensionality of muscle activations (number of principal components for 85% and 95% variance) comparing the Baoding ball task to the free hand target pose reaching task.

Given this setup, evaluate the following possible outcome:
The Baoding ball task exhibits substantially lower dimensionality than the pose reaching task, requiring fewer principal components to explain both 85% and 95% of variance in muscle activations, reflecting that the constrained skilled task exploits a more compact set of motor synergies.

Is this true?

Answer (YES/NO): NO